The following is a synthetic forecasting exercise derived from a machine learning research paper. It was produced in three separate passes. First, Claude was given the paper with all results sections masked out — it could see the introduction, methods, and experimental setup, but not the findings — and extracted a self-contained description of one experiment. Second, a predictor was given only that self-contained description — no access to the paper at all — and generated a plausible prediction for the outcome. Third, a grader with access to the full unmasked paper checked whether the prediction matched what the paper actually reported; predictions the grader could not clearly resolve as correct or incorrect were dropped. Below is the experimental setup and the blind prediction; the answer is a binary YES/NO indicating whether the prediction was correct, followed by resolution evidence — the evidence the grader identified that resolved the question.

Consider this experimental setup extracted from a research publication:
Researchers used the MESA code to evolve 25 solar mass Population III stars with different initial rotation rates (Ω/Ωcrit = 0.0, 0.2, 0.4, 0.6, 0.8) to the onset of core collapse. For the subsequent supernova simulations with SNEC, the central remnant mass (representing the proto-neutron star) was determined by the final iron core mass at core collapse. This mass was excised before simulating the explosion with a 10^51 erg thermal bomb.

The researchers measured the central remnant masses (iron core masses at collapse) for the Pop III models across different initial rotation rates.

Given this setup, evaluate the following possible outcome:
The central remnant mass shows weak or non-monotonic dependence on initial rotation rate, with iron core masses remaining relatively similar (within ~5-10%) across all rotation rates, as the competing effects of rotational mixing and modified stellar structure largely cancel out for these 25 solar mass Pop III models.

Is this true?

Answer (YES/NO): NO